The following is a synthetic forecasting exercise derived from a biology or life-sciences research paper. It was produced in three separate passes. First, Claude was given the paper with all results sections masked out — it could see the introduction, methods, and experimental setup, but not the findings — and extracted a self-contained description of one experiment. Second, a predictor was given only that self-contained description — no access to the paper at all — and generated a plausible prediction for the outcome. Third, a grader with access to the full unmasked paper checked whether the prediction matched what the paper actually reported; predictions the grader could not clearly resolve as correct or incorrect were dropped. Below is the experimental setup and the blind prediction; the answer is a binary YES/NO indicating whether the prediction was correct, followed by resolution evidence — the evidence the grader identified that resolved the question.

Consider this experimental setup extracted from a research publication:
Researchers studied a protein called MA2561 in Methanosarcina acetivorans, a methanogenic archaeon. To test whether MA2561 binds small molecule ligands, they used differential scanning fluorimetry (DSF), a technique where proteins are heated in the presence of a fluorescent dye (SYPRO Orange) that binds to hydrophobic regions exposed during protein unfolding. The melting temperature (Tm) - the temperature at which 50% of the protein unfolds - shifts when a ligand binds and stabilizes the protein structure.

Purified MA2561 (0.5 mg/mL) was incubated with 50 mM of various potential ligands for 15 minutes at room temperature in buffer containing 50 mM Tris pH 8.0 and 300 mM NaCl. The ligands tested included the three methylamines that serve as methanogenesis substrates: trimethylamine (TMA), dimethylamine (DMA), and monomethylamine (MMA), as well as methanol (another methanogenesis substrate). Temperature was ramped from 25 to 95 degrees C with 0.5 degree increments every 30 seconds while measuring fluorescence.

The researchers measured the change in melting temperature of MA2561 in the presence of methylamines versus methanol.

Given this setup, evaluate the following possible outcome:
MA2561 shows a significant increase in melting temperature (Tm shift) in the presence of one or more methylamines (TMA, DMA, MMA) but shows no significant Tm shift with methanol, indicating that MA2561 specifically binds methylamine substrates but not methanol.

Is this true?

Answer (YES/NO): YES